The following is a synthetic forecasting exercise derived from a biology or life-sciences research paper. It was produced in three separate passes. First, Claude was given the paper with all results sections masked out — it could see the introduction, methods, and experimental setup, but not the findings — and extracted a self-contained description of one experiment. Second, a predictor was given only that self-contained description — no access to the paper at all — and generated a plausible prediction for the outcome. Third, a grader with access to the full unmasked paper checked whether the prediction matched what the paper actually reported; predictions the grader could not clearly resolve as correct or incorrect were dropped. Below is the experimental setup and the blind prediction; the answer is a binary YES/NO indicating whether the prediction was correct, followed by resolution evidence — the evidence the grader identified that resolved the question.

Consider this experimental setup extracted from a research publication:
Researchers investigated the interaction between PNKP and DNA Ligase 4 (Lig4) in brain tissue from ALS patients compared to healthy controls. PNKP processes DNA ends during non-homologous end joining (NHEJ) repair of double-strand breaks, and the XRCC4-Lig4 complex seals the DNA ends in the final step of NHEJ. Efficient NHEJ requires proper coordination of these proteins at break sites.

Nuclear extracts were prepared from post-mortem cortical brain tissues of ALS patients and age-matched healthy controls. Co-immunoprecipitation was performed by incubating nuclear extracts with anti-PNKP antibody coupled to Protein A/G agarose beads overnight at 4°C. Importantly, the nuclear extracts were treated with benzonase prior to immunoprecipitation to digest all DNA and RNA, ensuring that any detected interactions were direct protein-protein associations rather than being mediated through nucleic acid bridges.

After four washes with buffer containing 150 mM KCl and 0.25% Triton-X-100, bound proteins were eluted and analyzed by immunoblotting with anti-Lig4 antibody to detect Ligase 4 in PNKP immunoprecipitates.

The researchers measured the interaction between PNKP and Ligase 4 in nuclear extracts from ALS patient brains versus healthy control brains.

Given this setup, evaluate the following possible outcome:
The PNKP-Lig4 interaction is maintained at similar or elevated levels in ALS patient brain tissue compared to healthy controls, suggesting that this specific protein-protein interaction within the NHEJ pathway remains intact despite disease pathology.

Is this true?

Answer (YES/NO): NO